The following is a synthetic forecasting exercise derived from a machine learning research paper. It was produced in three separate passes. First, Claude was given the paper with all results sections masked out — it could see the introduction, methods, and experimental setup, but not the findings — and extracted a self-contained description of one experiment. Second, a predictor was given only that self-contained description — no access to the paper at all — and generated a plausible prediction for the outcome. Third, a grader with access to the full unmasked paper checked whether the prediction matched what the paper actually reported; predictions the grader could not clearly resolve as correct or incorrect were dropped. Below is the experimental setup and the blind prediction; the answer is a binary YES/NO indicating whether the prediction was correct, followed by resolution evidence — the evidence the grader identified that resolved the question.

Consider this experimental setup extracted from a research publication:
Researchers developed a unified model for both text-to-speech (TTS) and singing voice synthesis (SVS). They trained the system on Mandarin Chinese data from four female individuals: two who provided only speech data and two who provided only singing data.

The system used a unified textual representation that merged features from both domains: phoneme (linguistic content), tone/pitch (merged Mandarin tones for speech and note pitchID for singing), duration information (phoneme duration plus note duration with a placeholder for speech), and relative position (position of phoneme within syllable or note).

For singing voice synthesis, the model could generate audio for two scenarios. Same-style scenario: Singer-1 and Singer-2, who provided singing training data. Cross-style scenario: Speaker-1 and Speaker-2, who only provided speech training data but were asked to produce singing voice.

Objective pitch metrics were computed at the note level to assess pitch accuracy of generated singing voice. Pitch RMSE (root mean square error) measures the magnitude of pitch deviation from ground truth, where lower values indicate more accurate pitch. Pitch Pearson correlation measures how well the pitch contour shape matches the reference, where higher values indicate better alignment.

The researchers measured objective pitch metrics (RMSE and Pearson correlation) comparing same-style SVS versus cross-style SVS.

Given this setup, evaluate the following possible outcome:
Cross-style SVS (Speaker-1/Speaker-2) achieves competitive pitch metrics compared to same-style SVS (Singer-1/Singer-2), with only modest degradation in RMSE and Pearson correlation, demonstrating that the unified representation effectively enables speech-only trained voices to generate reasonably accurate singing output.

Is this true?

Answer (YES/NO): NO